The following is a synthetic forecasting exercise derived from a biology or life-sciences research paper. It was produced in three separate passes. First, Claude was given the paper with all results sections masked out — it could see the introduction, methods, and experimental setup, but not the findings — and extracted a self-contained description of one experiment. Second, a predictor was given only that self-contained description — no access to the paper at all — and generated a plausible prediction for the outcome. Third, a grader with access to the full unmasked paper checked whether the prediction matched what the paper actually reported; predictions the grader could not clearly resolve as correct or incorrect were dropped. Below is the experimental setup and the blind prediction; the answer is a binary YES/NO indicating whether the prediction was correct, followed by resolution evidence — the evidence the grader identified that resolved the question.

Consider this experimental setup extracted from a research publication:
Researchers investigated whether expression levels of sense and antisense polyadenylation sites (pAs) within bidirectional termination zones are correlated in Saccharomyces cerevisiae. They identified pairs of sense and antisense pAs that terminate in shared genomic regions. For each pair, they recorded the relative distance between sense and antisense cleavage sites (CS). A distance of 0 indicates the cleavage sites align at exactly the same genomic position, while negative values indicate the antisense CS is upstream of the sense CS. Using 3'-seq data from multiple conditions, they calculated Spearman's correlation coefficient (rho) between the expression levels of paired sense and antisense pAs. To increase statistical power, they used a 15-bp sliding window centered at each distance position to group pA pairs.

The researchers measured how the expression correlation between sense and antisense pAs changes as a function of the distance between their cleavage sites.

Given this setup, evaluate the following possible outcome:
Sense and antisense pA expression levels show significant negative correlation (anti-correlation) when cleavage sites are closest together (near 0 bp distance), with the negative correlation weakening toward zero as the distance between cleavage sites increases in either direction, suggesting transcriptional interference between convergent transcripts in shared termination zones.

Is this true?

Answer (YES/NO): NO